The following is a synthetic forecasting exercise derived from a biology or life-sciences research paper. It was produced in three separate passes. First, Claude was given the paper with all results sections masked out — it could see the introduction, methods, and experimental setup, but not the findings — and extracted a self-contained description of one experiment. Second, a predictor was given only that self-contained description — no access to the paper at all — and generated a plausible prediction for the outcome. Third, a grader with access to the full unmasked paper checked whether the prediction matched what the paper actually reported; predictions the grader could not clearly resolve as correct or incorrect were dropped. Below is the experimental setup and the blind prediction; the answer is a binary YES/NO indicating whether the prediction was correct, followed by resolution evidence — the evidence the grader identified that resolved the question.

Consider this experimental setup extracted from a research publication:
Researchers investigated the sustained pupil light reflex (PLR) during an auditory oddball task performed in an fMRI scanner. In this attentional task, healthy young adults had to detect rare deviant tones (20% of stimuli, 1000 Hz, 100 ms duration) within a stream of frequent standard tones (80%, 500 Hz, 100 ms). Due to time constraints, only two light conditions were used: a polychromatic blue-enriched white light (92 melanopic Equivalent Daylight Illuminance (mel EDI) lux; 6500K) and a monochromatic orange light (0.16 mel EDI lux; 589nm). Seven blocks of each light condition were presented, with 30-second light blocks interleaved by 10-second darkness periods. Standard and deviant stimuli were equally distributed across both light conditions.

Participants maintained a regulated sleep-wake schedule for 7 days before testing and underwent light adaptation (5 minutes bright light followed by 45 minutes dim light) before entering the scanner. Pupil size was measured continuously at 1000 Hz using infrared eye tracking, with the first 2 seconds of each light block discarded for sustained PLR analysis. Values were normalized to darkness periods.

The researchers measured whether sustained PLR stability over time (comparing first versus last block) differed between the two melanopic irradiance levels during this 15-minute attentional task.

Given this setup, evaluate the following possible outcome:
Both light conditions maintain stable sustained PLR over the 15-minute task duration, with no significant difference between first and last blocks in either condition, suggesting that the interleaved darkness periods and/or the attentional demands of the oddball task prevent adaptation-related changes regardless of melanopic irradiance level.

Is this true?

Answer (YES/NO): NO